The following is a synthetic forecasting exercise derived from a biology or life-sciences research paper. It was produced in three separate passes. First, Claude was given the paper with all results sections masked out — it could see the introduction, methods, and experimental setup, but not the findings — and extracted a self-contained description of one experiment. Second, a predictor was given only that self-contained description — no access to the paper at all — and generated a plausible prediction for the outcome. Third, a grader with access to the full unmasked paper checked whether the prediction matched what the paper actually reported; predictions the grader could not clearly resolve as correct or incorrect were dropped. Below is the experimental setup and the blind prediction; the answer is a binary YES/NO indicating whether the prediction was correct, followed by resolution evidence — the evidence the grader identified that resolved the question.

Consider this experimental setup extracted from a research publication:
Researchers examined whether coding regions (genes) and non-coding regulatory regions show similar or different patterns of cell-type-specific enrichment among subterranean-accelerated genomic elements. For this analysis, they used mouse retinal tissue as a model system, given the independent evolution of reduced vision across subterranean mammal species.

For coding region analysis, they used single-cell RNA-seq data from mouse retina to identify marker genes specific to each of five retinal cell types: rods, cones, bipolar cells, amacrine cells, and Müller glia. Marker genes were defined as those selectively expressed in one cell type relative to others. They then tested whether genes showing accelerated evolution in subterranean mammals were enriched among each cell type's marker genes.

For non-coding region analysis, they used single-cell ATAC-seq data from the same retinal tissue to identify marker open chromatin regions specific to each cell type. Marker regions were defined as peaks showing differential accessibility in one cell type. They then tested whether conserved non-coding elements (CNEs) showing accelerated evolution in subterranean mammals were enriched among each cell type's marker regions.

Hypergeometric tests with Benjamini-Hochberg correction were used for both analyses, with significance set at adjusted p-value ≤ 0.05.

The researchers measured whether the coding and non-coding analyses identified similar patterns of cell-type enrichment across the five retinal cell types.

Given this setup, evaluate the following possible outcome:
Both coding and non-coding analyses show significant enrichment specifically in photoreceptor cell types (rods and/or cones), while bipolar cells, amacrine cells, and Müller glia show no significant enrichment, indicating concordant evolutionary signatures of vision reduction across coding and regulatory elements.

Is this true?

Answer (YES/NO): NO